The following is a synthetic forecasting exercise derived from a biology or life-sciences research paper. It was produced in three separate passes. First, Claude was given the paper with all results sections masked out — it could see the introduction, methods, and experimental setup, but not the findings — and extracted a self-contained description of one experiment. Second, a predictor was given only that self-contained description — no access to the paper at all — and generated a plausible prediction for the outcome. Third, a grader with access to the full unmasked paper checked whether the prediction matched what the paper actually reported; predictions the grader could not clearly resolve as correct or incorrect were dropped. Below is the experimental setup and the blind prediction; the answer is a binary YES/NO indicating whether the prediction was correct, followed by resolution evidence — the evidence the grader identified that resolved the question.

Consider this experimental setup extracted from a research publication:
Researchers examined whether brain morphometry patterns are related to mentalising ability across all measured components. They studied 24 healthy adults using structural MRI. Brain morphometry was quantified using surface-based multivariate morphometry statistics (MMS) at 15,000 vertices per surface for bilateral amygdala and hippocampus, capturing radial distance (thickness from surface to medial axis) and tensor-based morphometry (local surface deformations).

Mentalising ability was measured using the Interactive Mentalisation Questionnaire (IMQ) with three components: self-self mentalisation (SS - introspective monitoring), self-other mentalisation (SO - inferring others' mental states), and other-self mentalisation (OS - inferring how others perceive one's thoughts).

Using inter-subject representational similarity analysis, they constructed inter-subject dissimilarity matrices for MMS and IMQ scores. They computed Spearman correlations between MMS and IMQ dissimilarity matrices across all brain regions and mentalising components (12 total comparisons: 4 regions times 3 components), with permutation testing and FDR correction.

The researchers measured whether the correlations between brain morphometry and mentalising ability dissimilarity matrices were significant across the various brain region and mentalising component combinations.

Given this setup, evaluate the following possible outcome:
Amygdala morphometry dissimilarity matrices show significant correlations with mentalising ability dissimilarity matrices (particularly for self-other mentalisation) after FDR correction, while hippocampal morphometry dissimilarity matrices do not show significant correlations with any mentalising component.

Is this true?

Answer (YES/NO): NO